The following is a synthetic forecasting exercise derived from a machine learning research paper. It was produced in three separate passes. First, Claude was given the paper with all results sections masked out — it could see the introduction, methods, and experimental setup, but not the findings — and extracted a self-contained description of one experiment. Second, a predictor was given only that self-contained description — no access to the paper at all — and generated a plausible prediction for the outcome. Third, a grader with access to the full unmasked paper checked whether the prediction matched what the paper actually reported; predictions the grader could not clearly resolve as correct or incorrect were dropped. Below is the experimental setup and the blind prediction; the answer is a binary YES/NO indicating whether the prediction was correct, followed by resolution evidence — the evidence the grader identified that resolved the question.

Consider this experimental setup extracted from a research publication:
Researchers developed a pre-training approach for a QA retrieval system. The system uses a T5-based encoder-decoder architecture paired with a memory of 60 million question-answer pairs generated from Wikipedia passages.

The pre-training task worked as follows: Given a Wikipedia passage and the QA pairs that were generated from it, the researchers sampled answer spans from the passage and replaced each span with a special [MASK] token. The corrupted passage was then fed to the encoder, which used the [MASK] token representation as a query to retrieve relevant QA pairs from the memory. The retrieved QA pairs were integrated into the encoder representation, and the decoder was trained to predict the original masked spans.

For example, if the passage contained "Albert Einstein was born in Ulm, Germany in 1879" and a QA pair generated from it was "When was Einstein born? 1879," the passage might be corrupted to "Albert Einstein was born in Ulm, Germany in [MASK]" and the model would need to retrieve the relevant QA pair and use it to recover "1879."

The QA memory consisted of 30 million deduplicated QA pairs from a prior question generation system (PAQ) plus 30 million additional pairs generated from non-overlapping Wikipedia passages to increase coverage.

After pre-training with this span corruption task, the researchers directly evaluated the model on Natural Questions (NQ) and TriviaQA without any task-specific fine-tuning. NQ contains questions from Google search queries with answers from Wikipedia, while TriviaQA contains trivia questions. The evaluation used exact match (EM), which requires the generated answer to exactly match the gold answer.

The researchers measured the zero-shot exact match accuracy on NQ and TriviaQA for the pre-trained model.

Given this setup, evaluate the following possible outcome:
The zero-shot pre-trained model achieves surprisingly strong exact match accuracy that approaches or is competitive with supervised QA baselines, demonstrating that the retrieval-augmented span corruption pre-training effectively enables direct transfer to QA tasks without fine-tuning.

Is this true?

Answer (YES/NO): YES